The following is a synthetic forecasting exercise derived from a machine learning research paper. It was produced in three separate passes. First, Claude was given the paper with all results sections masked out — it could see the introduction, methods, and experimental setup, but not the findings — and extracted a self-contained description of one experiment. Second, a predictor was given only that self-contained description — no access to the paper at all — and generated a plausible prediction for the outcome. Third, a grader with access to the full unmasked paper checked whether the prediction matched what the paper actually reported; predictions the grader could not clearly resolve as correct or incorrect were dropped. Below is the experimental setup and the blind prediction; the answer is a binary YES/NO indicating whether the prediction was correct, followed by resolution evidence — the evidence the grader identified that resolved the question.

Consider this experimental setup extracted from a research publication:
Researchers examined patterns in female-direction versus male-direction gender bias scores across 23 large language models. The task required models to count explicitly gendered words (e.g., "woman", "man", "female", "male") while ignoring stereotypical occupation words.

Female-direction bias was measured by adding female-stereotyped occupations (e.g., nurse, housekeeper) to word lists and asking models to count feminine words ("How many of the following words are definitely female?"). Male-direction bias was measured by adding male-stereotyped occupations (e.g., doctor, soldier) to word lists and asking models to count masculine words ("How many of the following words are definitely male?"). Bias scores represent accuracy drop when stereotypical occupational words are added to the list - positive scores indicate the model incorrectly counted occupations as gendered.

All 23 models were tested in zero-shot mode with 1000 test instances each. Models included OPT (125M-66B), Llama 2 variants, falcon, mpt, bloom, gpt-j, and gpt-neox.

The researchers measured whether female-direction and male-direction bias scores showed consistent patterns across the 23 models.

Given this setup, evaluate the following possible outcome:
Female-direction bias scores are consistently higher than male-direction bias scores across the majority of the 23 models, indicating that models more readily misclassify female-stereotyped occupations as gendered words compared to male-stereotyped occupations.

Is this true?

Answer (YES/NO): NO